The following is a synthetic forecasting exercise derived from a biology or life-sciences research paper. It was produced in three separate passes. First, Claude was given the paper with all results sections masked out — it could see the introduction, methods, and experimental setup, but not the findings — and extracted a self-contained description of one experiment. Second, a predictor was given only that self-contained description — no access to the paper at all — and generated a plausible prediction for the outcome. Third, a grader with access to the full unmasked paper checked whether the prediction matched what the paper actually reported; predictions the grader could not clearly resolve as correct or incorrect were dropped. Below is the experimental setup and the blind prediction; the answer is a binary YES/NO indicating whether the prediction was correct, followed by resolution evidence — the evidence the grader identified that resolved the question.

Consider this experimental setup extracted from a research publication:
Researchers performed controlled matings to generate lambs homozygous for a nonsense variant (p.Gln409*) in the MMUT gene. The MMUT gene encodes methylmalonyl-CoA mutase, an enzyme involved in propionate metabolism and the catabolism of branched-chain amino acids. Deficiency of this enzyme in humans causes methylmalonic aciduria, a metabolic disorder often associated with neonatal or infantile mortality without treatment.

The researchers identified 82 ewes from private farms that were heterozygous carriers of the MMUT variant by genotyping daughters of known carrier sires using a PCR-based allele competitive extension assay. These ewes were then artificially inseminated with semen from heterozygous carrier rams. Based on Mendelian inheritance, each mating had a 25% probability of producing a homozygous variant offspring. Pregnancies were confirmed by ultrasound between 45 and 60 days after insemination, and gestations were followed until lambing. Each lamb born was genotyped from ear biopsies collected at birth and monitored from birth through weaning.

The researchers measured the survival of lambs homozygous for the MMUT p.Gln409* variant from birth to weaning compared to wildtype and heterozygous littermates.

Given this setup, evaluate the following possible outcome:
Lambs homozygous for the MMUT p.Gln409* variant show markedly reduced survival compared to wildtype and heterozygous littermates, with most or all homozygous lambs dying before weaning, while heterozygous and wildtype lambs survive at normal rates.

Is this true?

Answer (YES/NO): YES